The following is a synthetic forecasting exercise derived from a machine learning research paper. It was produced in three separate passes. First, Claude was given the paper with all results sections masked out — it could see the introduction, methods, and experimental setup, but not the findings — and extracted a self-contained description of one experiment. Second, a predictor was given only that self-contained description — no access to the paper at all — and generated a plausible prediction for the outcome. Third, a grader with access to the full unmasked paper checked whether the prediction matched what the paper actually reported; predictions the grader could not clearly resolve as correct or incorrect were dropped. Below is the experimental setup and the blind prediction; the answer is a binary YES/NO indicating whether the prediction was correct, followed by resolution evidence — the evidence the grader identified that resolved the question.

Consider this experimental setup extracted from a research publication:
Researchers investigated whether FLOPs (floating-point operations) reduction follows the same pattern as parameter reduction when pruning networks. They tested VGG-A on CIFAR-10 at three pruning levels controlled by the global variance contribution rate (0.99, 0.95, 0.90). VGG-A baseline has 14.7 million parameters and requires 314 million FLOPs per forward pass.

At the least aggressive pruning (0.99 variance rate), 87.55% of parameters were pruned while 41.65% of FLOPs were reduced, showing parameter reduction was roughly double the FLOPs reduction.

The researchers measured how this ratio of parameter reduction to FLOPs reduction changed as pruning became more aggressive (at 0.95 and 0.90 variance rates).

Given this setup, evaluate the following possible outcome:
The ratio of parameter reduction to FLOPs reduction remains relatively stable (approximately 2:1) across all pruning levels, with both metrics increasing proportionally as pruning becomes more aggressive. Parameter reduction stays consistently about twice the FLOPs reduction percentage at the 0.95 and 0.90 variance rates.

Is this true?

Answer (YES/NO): NO